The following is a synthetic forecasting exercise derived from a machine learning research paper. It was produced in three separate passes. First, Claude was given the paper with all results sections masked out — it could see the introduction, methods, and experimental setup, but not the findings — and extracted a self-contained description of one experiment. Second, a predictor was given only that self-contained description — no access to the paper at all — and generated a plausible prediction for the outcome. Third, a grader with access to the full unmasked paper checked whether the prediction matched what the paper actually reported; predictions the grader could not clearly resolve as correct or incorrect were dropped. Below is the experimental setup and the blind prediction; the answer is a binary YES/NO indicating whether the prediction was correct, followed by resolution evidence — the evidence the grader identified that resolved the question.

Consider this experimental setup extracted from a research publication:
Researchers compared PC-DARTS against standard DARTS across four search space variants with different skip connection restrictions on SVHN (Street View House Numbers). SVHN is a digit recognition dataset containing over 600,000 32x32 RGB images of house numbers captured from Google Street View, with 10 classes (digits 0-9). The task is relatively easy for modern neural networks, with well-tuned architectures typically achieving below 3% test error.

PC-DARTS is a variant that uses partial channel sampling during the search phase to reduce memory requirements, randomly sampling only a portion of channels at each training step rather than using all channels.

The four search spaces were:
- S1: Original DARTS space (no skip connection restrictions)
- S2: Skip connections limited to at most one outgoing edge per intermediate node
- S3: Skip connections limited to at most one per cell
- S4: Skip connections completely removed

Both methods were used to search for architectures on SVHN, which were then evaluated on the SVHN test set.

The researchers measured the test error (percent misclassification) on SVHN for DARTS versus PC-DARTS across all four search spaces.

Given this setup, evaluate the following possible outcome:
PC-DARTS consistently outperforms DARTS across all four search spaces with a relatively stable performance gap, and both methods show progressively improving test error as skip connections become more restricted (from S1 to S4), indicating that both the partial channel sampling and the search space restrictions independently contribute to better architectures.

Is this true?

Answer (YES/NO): NO